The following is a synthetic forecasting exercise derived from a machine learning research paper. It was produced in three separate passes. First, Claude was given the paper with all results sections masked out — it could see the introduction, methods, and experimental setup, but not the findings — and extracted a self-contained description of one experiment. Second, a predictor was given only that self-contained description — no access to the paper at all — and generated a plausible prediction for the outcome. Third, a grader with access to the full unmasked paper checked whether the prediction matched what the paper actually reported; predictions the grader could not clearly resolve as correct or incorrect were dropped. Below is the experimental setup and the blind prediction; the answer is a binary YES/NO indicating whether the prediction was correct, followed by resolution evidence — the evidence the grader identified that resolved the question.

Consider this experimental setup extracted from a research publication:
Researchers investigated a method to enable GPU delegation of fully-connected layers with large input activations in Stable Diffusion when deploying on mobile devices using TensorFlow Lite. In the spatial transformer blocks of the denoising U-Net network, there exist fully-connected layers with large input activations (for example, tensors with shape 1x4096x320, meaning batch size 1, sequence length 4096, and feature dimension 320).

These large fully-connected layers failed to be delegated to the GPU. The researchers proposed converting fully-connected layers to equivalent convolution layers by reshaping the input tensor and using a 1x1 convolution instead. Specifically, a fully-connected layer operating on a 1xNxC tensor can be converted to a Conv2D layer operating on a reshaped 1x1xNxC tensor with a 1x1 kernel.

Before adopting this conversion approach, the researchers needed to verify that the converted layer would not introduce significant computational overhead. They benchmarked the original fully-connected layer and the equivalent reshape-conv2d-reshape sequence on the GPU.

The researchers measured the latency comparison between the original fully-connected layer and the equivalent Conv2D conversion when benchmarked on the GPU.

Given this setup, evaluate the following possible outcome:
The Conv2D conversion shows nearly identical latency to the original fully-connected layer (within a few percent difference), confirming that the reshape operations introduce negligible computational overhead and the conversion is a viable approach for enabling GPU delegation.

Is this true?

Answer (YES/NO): YES